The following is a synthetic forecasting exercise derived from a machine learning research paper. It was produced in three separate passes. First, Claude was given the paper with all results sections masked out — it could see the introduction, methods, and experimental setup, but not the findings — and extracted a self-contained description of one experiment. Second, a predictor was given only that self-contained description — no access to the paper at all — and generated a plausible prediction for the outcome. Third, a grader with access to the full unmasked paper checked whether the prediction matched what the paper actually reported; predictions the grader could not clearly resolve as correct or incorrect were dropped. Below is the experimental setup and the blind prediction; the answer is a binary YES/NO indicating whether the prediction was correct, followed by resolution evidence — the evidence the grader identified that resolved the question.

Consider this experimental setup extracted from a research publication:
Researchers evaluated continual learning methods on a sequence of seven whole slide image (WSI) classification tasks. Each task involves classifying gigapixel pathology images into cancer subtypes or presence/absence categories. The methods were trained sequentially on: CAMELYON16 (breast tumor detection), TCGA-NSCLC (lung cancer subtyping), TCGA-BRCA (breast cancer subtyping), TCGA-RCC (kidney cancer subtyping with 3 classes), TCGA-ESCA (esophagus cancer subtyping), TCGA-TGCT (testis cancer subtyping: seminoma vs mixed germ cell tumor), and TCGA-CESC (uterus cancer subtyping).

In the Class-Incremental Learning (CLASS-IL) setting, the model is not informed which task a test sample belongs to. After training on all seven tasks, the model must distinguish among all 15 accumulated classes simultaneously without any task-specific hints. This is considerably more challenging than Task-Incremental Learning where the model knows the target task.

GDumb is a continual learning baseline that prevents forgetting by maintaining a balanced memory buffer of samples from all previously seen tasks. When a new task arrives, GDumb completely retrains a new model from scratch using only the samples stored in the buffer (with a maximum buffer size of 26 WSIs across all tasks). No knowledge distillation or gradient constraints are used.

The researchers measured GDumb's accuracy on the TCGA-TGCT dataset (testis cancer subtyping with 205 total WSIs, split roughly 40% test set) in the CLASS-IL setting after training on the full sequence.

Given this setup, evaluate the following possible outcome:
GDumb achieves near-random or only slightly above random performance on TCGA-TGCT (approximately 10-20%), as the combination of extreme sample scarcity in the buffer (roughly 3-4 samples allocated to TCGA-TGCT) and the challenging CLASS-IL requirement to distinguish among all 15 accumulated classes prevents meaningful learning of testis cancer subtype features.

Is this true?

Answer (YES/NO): NO